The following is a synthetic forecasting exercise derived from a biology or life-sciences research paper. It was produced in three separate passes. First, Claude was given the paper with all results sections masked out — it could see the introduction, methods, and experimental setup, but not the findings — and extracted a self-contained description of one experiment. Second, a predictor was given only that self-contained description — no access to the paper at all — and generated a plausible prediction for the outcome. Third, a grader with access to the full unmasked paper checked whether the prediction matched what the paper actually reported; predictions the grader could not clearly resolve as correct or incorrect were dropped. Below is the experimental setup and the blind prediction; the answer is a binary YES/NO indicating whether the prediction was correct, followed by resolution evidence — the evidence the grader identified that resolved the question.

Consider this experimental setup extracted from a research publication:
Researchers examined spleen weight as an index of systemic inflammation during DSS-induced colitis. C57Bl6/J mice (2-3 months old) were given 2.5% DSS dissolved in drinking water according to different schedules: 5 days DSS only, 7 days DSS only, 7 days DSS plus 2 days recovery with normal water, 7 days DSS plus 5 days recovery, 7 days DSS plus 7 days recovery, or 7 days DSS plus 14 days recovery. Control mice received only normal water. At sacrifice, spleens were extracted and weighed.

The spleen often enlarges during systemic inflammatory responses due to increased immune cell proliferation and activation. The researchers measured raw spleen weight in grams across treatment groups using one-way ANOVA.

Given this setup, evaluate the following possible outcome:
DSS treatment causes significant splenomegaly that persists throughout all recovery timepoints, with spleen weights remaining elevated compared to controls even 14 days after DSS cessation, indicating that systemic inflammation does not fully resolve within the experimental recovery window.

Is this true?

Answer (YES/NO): NO